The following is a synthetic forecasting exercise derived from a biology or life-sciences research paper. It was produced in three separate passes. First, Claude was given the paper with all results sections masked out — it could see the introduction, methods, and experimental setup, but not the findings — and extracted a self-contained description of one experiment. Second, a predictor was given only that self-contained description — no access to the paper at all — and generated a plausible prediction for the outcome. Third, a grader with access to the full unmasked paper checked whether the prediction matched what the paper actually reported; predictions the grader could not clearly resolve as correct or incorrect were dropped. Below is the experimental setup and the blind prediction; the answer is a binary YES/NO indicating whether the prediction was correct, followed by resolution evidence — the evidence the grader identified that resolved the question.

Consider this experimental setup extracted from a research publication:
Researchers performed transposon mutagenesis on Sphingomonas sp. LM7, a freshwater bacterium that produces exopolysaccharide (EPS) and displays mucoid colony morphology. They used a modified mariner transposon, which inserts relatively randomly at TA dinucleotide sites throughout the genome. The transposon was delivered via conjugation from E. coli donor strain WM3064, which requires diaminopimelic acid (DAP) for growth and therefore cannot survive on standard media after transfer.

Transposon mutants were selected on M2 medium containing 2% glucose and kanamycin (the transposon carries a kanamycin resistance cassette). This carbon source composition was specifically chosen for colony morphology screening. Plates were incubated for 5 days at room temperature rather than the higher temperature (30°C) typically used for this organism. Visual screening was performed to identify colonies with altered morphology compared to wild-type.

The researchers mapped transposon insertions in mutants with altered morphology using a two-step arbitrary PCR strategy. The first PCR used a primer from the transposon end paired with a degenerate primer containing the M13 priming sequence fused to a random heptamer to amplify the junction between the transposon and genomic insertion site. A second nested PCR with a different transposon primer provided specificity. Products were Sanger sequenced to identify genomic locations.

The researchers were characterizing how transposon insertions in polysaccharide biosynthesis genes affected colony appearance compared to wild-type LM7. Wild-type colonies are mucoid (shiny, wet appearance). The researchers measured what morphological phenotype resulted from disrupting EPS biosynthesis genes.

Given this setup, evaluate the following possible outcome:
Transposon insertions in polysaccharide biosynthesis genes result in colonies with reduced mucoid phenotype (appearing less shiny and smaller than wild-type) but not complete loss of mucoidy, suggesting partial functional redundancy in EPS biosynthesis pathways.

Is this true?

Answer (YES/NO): NO